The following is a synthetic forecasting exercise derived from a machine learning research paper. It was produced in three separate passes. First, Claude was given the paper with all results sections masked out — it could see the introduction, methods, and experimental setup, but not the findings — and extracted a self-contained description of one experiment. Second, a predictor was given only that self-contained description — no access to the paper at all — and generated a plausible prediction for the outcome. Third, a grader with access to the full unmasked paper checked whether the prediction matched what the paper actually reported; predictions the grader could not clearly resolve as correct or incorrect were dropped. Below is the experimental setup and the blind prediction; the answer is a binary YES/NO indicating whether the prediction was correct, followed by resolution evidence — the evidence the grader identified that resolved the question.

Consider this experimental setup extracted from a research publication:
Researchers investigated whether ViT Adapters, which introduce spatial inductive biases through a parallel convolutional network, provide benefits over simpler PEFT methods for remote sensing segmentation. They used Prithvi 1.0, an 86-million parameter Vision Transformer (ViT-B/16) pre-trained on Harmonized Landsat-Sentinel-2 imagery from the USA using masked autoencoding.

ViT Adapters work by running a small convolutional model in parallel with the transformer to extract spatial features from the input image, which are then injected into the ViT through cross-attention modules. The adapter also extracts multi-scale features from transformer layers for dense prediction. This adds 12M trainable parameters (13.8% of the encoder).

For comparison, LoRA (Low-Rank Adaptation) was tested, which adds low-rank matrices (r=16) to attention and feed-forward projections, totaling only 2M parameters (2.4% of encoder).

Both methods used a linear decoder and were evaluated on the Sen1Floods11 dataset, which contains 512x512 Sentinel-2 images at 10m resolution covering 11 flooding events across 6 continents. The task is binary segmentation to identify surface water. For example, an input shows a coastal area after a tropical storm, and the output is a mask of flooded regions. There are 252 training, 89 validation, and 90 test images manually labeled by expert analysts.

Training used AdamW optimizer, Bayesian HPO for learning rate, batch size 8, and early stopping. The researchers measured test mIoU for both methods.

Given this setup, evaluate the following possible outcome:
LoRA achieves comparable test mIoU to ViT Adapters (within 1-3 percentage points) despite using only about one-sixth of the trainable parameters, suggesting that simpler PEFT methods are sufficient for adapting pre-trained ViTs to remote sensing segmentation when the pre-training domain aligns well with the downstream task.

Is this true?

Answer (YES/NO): NO